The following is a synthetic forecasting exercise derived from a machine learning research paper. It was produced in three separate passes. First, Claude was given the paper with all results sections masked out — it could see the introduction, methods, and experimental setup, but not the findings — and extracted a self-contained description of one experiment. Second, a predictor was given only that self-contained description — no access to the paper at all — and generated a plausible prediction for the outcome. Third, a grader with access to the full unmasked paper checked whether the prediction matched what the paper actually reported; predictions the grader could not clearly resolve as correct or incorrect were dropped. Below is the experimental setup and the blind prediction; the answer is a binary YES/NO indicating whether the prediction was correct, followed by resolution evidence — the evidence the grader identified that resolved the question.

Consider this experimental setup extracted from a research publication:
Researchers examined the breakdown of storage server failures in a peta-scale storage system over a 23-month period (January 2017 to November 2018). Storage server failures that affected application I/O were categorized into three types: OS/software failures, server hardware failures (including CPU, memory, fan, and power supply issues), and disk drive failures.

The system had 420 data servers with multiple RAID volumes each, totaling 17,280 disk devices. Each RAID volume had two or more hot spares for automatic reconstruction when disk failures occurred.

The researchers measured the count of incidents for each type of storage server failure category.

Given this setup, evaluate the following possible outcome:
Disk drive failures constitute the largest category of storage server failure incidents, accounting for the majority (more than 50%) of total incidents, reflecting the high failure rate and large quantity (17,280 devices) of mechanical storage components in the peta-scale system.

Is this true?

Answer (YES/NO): YES